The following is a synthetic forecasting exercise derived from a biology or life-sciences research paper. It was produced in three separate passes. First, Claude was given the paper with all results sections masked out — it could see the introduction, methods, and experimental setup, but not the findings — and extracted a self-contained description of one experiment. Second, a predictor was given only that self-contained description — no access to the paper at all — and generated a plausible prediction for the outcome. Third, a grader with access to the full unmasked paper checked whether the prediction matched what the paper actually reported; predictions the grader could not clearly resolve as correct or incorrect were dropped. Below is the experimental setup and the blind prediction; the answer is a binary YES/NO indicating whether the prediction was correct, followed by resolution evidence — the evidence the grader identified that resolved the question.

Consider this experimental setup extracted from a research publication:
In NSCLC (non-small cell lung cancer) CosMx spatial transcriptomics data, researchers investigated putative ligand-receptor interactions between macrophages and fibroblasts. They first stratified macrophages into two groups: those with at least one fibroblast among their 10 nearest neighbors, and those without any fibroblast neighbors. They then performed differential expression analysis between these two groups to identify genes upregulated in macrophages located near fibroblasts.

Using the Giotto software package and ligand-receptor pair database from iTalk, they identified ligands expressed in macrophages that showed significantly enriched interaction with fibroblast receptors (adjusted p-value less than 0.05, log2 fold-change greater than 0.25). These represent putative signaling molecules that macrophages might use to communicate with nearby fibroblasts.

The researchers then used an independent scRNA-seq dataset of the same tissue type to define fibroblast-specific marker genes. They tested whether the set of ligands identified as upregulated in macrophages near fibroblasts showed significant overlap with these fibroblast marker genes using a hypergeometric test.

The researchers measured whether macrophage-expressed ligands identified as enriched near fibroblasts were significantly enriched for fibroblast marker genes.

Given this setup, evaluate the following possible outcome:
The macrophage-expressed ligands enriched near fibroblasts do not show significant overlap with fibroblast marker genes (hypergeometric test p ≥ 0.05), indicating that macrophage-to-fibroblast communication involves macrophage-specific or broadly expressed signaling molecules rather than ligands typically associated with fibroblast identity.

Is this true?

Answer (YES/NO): NO